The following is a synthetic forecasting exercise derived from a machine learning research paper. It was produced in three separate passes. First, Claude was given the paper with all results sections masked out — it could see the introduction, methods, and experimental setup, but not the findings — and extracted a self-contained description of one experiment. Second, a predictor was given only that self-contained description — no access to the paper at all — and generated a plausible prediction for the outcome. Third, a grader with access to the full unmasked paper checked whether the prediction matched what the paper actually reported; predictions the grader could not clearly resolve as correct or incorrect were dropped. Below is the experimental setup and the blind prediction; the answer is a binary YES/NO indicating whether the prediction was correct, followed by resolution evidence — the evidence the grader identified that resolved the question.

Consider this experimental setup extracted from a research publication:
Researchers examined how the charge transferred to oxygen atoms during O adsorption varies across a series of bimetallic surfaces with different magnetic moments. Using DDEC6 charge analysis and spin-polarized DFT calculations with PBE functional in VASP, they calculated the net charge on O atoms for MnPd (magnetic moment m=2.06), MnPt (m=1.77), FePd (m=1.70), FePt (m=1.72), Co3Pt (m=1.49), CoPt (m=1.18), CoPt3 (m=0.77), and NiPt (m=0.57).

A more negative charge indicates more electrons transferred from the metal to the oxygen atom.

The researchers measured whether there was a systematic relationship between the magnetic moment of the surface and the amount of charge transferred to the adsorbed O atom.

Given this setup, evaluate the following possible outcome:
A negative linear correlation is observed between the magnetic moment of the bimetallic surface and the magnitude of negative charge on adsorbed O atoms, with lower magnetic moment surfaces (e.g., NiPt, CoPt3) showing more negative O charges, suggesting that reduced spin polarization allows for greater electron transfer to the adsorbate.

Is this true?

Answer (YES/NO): NO